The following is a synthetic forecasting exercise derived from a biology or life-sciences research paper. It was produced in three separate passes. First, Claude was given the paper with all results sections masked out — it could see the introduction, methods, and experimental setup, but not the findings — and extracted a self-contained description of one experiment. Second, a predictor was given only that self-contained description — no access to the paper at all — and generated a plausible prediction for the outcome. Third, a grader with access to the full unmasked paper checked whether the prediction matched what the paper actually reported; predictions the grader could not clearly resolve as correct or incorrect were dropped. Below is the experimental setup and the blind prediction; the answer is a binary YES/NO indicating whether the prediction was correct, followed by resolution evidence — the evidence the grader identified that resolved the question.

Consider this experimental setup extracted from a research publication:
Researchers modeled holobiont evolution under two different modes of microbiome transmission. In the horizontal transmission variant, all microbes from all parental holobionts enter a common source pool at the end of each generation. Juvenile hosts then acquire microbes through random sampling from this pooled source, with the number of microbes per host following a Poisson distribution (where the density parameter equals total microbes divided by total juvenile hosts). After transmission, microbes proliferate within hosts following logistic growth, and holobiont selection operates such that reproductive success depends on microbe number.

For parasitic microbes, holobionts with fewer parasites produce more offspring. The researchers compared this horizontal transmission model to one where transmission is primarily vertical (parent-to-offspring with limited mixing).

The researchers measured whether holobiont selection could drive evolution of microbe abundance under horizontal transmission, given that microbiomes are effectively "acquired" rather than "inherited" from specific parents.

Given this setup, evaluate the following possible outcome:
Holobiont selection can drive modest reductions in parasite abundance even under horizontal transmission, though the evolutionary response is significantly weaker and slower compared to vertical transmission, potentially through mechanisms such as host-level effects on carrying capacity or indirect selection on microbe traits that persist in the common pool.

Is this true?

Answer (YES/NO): NO